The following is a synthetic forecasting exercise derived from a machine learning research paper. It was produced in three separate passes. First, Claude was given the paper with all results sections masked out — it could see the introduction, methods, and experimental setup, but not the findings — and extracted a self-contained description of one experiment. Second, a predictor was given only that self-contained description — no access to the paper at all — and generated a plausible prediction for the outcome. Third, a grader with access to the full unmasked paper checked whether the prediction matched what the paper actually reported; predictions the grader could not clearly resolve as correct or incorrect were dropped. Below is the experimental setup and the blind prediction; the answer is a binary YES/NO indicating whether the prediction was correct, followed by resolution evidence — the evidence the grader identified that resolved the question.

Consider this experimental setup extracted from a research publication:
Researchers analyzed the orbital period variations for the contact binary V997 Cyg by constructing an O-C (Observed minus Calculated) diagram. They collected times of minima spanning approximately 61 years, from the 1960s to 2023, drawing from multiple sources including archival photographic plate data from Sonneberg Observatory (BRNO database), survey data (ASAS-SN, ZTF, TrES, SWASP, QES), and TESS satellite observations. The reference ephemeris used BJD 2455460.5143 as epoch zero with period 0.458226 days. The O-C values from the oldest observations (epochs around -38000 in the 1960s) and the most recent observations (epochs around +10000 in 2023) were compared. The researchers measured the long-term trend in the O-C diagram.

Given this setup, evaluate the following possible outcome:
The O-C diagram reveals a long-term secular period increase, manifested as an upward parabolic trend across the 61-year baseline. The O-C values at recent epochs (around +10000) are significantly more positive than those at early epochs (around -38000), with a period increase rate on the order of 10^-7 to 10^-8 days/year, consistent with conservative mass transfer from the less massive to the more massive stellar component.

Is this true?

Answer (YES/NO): YES